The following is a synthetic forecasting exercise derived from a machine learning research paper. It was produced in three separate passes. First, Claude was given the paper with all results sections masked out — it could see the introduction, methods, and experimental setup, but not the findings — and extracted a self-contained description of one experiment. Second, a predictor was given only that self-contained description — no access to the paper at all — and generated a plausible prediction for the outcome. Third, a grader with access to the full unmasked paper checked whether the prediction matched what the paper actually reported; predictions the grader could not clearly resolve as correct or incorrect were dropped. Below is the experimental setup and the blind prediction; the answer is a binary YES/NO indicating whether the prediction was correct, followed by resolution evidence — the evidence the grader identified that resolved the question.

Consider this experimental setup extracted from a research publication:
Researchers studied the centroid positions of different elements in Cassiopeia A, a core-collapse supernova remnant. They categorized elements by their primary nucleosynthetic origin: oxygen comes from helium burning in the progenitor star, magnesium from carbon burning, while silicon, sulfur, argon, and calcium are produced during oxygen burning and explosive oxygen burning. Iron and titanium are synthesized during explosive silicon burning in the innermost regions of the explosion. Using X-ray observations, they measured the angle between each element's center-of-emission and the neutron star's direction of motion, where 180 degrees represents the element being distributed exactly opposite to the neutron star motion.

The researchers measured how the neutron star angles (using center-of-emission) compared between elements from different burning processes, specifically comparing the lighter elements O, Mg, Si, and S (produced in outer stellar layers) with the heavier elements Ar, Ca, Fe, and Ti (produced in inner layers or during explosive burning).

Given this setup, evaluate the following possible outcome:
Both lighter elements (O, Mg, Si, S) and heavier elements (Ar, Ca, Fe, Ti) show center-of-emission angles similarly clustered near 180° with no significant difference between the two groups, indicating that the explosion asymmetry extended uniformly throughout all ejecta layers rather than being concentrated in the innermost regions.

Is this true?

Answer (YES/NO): NO